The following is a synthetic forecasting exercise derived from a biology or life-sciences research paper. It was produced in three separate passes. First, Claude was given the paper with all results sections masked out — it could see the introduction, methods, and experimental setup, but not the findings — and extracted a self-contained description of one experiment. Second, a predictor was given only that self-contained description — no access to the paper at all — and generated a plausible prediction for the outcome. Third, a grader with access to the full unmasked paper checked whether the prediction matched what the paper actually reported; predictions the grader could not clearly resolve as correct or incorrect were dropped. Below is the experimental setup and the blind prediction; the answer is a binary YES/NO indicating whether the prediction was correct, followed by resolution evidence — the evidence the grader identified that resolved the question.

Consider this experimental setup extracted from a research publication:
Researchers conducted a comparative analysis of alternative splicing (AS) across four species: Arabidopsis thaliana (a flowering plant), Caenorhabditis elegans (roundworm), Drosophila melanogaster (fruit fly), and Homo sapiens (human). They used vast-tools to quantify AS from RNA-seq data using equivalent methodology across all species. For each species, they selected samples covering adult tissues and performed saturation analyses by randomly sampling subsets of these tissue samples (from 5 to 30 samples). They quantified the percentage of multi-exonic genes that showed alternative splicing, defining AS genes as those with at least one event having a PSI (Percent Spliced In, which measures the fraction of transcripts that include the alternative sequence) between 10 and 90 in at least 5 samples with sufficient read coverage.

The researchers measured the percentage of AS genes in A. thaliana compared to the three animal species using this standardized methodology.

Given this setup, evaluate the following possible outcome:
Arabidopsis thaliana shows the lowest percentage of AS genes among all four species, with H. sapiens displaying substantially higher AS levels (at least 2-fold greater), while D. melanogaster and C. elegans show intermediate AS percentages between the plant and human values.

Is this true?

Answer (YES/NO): NO